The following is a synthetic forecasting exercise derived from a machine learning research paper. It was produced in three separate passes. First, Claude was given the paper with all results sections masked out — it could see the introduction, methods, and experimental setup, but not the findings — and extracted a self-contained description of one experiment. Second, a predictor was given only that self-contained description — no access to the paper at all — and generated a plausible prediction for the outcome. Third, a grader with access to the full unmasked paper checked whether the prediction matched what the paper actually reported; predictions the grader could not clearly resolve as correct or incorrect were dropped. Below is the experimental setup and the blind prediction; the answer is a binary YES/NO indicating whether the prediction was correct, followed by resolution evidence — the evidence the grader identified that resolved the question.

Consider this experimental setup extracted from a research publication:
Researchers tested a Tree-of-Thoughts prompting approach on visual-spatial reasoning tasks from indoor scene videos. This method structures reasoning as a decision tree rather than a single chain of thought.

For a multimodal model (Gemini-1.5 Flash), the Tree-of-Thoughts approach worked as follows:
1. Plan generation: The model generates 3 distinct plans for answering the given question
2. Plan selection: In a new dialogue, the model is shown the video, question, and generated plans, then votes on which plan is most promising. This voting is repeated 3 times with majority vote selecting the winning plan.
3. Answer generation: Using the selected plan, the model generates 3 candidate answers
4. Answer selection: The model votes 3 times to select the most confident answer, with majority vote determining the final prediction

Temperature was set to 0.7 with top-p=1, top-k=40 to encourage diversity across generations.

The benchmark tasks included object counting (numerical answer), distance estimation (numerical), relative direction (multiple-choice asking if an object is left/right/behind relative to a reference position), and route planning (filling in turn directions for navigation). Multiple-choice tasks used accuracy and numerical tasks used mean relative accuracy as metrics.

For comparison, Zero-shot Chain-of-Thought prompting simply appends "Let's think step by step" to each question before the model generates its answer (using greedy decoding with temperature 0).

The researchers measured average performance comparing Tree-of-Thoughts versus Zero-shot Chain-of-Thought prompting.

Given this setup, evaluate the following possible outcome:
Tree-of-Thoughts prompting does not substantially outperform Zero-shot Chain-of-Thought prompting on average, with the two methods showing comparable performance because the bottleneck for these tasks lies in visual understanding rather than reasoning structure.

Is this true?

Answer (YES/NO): NO